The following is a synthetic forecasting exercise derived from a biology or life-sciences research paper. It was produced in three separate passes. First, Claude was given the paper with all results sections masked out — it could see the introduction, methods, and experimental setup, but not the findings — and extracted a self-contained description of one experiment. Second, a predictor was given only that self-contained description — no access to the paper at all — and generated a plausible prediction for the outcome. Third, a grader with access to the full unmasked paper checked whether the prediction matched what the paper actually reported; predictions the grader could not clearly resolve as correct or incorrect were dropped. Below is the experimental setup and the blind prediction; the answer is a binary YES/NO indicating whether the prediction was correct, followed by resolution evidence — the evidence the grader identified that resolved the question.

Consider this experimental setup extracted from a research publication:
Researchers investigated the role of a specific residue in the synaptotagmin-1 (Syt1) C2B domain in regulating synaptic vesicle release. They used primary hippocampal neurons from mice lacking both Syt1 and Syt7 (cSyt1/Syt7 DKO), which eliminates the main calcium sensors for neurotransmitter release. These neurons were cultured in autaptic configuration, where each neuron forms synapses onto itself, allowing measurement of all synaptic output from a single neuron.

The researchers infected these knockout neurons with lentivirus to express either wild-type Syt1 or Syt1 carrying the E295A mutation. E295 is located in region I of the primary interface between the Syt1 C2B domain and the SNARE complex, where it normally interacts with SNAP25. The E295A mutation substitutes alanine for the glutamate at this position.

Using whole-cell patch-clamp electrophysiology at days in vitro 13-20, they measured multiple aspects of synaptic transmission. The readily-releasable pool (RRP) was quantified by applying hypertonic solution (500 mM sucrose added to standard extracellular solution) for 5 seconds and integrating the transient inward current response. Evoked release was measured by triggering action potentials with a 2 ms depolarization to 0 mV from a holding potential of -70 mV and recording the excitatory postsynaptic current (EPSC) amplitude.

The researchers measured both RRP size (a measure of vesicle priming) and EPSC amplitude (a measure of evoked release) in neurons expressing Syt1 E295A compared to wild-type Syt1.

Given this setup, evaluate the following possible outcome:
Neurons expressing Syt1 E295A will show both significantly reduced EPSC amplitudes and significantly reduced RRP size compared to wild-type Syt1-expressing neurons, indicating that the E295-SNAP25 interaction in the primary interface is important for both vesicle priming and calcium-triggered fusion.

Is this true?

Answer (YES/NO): NO